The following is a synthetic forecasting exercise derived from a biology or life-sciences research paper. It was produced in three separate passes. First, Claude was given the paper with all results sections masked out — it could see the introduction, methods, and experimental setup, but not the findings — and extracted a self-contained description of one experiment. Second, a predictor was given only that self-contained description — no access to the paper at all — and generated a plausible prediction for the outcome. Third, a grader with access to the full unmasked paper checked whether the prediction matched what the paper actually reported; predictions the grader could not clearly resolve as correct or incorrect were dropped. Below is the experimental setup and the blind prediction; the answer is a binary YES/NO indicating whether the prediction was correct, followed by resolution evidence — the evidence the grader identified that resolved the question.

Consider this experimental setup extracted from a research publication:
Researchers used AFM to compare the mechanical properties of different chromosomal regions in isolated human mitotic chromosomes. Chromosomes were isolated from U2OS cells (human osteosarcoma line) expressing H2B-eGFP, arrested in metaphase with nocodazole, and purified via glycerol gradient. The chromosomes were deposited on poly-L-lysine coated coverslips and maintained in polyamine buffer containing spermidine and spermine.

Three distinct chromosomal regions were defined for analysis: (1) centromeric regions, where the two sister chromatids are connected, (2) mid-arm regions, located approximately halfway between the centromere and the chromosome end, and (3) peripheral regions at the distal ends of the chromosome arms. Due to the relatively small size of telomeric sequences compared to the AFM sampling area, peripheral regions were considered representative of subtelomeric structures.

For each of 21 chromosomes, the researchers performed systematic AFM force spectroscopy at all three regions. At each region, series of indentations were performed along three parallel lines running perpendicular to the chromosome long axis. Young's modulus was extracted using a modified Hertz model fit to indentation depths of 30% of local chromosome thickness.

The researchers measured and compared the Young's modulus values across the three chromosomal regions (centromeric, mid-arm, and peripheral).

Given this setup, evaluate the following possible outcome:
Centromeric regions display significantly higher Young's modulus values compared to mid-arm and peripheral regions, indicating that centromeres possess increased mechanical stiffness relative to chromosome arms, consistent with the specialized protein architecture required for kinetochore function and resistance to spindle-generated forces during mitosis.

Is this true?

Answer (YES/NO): NO